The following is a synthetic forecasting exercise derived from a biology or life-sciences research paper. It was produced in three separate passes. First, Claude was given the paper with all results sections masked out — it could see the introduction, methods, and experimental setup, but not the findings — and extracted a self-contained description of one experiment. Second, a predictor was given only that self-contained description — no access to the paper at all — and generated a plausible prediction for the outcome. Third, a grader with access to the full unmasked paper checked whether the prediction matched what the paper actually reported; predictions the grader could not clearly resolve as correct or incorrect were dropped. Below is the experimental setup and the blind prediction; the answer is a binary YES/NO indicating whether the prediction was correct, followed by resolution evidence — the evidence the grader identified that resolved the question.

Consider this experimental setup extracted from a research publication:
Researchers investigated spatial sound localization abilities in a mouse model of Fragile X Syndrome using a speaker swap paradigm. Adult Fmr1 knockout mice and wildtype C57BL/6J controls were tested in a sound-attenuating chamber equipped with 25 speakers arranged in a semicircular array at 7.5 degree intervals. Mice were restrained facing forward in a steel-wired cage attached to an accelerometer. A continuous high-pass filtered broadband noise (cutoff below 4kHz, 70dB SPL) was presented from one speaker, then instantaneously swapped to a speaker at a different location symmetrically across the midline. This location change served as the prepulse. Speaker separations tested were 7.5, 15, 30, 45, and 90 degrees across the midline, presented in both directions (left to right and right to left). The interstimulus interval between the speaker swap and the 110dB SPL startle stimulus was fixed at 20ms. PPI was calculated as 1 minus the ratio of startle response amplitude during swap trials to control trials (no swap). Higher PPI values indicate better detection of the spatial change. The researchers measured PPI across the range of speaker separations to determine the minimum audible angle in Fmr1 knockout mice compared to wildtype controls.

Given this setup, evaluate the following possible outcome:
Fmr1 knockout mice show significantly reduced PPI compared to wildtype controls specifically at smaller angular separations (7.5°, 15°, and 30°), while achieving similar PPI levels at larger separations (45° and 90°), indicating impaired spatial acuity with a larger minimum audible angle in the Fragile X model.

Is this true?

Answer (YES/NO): NO